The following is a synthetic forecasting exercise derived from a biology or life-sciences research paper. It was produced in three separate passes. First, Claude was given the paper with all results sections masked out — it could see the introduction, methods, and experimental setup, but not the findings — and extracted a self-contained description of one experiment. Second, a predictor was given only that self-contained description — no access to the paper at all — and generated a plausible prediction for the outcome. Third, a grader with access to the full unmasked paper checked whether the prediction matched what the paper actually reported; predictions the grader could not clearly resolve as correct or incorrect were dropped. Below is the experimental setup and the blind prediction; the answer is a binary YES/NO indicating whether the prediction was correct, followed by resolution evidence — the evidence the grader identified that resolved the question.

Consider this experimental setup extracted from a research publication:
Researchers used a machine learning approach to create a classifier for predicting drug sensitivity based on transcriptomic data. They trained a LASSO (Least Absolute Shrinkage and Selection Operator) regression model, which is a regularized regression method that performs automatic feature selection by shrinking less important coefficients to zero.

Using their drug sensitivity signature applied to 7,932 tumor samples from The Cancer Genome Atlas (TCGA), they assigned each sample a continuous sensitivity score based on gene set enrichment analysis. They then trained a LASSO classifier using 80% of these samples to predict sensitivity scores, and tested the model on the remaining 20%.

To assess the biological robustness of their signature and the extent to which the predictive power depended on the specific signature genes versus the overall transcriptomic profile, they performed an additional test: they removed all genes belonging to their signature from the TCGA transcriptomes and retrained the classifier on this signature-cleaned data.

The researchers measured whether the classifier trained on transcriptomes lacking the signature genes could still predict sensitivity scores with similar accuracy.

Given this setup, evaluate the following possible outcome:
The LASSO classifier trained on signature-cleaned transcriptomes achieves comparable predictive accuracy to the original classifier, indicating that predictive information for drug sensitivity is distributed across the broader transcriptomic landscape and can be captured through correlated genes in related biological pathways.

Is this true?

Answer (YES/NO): YES